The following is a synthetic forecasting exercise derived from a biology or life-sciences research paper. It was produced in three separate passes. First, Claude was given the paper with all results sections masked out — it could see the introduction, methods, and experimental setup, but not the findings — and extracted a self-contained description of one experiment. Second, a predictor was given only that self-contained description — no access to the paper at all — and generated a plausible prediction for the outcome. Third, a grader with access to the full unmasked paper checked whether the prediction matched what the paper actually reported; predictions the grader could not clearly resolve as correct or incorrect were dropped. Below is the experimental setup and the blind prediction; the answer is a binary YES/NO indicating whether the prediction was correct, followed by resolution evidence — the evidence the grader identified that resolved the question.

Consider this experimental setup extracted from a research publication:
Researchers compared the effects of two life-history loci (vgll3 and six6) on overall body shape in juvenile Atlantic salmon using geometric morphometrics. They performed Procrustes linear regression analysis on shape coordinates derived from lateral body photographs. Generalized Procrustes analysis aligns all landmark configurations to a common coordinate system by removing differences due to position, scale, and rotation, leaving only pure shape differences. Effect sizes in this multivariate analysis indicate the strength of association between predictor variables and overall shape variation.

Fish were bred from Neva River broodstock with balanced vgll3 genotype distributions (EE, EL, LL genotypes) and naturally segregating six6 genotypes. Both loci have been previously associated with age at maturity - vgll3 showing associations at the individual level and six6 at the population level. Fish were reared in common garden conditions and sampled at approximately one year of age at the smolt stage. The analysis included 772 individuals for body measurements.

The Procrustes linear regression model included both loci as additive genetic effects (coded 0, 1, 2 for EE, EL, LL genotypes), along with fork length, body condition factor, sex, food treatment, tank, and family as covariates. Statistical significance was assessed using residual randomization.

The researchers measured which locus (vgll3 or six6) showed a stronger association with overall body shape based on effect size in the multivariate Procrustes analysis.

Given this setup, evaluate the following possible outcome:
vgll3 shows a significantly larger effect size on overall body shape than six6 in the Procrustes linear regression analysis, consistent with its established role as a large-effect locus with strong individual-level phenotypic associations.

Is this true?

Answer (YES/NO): NO